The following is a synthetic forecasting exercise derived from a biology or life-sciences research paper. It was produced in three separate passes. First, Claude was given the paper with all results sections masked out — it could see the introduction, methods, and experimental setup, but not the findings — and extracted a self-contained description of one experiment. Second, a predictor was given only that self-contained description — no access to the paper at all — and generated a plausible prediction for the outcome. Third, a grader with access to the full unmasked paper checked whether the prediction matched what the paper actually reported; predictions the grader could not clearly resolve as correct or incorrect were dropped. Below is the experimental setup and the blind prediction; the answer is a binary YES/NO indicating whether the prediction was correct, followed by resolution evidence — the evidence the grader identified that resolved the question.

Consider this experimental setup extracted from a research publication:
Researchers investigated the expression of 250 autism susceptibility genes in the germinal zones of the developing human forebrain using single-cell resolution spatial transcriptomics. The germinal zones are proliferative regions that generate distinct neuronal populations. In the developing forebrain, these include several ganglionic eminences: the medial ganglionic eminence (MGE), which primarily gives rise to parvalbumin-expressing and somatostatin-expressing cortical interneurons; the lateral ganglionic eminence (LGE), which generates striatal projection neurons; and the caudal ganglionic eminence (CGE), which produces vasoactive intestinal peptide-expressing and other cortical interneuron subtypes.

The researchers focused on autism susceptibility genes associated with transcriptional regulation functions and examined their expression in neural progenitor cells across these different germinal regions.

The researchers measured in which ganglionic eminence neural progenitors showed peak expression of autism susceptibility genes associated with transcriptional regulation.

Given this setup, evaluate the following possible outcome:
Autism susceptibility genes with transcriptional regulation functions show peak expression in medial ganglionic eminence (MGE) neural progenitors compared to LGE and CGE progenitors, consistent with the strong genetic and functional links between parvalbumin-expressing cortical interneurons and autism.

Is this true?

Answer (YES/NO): YES